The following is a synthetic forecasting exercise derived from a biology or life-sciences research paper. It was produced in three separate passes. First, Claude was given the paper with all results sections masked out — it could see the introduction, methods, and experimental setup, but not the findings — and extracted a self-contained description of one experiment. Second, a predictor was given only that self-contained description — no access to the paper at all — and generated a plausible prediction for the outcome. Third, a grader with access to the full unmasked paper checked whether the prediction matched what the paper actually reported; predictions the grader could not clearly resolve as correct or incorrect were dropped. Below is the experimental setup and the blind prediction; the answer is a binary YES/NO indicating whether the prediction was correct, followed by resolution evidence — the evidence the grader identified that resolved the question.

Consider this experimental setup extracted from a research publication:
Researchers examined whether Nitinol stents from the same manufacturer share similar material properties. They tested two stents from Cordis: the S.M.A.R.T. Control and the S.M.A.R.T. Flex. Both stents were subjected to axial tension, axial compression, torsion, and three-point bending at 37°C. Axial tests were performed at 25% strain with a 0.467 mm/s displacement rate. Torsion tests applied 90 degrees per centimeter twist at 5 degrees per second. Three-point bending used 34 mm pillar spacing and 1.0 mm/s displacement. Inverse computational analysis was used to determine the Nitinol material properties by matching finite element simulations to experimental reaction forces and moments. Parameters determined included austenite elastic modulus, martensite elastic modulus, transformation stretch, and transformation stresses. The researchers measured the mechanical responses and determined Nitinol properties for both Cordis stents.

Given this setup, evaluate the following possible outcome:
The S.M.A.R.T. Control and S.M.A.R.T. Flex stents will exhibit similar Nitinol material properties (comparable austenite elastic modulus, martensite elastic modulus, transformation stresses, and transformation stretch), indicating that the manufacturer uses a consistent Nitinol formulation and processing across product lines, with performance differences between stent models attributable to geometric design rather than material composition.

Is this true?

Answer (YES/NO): YES